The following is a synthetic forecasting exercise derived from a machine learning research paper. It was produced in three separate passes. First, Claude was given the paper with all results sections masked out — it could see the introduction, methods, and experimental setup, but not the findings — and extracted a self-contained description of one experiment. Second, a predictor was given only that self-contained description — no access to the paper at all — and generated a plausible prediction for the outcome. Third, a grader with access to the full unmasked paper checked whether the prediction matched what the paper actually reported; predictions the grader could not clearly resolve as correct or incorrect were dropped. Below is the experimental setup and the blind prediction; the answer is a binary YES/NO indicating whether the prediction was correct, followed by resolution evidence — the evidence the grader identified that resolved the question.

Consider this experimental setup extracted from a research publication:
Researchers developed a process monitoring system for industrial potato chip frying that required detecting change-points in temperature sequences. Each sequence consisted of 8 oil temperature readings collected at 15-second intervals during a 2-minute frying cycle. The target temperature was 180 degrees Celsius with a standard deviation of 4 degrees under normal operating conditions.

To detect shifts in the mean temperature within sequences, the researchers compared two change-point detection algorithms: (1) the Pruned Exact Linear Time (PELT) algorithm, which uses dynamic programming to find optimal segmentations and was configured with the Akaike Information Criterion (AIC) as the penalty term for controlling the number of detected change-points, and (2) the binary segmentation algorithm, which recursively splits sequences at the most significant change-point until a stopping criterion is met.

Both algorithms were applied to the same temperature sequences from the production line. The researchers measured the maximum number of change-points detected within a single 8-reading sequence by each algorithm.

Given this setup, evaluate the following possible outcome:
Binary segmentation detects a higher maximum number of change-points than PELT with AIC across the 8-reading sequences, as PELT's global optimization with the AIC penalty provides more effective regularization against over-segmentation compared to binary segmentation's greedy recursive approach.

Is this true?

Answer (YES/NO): NO